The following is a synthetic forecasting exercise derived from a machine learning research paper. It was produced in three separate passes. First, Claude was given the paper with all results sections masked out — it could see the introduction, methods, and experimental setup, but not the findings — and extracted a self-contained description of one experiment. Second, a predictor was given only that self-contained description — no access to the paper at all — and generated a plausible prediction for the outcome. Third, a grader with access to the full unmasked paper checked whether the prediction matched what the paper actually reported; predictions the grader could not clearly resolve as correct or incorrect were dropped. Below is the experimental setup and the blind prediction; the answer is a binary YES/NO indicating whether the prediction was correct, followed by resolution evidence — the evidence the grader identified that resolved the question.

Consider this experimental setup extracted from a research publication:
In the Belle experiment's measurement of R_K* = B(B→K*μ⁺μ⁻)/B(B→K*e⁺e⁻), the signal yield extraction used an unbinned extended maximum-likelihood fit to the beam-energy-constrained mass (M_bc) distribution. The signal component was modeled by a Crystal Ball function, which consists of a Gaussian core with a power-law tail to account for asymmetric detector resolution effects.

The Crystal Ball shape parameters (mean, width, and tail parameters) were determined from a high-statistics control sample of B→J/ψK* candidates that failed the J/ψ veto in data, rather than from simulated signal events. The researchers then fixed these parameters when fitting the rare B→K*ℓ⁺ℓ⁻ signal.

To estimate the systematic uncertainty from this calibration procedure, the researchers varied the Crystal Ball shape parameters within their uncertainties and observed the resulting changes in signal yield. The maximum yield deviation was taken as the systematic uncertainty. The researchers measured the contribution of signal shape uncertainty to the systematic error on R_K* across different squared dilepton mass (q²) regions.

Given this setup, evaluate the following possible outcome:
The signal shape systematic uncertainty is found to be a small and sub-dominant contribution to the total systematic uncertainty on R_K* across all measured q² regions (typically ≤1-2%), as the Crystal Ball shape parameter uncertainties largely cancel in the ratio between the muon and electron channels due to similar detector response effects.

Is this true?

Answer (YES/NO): NO